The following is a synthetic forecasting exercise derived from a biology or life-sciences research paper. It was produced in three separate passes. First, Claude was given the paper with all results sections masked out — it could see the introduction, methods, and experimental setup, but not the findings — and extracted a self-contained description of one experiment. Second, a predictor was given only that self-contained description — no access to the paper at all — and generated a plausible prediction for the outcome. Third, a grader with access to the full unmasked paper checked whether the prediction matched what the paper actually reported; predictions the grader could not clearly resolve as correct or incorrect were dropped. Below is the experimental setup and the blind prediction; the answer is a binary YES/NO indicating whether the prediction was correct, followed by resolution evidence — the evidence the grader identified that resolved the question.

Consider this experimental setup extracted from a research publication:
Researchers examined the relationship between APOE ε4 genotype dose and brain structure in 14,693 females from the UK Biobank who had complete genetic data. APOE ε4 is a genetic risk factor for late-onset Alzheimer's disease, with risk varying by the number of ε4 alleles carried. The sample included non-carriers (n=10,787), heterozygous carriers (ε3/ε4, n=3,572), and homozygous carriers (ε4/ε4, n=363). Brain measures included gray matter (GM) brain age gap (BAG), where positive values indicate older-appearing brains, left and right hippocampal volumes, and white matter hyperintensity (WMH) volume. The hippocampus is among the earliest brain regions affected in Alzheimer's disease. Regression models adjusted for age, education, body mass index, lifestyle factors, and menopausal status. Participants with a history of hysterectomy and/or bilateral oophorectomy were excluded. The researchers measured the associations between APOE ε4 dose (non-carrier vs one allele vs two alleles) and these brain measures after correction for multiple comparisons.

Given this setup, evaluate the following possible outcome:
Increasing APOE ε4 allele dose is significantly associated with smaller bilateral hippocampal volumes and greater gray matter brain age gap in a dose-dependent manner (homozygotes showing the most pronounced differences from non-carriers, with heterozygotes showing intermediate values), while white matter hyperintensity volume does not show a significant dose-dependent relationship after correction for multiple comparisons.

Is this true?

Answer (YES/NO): NO